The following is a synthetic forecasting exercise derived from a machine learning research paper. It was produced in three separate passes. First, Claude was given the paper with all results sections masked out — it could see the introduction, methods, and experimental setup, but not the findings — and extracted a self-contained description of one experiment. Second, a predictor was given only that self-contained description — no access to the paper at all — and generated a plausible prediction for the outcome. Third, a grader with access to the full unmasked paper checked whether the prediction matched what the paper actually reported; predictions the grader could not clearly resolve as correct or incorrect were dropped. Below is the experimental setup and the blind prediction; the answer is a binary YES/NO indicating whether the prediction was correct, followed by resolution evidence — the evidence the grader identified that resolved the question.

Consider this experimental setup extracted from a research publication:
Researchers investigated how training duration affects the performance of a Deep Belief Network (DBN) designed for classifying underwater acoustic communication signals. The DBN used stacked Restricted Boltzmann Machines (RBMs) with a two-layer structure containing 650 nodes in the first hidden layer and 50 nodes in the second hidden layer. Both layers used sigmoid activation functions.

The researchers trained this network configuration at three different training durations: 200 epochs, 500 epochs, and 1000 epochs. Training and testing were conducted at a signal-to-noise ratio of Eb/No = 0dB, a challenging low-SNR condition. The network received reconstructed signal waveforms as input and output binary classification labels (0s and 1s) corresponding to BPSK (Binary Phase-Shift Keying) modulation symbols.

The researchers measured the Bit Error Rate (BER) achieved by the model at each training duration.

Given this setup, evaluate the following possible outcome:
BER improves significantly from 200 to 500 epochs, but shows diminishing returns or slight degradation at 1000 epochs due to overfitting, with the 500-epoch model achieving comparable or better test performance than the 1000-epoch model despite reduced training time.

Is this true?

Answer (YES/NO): NO